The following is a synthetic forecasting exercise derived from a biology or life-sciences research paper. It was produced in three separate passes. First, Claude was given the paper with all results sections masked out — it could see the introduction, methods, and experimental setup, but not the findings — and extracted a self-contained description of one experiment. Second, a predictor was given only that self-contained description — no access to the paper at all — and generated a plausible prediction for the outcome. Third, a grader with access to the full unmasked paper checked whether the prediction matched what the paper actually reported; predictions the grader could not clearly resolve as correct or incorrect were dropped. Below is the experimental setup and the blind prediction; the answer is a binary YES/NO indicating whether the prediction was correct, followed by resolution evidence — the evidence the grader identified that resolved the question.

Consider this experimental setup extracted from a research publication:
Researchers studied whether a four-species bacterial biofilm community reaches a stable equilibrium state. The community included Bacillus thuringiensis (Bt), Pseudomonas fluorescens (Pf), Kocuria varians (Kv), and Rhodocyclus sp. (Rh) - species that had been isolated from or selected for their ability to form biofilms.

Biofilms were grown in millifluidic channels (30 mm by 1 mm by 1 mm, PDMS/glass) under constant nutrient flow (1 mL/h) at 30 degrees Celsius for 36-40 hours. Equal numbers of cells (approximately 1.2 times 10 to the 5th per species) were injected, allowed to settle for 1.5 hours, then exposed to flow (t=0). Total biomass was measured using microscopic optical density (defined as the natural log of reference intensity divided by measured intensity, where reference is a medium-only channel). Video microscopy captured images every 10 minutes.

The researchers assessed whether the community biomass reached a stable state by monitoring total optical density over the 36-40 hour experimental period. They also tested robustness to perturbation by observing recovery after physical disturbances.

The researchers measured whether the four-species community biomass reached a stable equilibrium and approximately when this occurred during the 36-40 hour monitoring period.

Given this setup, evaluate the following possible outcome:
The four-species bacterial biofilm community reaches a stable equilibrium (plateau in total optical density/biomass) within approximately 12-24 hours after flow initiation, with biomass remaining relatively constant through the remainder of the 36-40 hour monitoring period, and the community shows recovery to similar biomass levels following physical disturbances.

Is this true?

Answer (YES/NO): NO